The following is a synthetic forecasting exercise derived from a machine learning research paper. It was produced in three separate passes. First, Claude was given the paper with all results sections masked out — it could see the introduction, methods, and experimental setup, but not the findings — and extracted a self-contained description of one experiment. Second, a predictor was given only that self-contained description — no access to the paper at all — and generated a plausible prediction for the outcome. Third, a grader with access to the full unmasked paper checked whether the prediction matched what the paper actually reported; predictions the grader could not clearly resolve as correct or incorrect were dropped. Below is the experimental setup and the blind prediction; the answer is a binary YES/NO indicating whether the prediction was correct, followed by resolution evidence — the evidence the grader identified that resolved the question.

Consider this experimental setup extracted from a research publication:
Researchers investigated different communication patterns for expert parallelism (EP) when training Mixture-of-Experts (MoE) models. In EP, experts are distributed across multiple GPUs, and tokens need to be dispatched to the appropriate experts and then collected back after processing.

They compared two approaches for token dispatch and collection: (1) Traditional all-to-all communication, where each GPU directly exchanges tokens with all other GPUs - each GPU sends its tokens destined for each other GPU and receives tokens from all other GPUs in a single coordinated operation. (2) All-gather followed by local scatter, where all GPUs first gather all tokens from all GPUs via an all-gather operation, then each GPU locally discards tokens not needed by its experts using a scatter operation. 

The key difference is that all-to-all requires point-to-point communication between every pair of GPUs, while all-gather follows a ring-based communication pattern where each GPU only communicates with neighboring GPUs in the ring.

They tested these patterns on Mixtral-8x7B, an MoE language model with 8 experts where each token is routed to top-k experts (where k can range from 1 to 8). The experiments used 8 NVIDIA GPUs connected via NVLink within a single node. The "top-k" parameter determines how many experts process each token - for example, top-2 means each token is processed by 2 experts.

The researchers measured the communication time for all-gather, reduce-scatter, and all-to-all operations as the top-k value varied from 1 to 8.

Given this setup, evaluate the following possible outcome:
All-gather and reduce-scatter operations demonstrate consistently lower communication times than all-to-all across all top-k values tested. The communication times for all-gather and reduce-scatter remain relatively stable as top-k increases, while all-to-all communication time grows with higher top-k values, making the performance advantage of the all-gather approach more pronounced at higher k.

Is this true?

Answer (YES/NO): NO